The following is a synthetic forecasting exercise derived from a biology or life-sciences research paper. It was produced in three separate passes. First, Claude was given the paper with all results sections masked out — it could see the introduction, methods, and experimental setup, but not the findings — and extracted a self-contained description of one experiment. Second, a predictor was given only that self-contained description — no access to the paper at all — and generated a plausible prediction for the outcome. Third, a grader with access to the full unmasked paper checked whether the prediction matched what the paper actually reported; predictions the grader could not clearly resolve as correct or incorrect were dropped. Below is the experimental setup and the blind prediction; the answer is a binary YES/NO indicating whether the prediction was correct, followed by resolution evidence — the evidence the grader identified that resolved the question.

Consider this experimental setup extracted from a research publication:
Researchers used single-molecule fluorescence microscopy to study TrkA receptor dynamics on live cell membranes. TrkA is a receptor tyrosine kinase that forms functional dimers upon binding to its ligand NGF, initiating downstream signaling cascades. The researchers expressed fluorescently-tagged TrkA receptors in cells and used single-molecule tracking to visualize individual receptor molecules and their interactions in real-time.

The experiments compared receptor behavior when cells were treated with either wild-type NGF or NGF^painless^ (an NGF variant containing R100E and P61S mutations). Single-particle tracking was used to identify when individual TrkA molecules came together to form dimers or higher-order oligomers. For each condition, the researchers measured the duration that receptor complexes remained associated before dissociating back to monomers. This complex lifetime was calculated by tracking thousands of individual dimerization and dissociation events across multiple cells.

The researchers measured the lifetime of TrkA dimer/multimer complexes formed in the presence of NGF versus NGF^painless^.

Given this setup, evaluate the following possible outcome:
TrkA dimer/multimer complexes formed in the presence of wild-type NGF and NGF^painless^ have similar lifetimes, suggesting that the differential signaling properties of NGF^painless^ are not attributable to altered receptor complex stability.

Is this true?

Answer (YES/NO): NO